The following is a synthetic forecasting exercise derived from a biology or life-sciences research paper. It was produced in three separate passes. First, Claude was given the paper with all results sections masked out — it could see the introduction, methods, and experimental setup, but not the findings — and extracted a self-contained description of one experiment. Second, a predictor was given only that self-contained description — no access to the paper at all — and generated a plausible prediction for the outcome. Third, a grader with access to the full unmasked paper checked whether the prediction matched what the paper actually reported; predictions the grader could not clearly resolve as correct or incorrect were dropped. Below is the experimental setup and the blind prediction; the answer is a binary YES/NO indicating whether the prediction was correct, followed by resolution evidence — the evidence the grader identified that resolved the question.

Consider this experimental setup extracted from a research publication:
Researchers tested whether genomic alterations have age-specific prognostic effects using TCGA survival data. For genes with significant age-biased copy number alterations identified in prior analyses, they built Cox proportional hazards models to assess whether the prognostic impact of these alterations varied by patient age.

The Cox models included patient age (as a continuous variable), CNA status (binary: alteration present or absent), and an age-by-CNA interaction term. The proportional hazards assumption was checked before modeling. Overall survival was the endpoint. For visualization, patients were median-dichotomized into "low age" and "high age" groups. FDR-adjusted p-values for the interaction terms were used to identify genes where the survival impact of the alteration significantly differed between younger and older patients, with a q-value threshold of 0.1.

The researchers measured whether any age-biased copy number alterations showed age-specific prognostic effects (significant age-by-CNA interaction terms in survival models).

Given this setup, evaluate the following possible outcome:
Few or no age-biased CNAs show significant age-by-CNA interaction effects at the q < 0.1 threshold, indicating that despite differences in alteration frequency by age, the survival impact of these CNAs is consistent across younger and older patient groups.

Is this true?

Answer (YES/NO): NO